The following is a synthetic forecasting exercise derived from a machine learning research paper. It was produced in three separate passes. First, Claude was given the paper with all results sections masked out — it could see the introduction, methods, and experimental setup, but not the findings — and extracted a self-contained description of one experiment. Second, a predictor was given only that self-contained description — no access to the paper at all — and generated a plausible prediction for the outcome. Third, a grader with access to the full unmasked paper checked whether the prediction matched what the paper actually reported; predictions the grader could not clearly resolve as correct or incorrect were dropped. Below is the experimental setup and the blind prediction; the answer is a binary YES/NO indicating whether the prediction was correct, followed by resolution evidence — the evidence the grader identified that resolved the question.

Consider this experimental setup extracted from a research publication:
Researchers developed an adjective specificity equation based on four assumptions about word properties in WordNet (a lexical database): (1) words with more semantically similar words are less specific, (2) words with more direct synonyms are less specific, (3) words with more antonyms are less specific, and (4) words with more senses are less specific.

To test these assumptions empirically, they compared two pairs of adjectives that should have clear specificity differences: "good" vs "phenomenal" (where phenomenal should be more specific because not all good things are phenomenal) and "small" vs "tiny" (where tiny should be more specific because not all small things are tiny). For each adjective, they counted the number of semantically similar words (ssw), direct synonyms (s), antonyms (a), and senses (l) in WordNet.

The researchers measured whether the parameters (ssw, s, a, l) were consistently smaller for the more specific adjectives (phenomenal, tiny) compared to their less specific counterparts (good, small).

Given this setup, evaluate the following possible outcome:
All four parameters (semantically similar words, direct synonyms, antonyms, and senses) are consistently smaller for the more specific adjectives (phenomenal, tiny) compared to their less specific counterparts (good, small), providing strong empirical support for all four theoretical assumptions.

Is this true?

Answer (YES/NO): YES